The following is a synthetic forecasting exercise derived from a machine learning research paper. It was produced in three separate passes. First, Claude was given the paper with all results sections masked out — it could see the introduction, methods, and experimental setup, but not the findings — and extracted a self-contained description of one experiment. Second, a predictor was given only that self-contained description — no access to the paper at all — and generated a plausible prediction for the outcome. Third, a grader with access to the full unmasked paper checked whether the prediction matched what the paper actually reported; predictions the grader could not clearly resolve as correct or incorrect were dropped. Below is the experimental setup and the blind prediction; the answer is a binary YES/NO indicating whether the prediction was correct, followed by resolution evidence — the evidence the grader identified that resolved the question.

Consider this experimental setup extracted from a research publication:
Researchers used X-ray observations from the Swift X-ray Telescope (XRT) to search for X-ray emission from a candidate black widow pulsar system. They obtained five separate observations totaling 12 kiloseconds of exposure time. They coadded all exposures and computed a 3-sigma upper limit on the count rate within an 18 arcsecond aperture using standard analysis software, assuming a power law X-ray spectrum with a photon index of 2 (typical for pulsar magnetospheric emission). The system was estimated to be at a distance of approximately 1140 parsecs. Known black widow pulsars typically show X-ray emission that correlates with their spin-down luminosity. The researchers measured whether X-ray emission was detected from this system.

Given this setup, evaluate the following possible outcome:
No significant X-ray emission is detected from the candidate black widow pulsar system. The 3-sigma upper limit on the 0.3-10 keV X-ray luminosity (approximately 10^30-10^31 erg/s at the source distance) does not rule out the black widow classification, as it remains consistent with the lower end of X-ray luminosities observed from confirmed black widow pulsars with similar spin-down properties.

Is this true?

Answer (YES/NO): YES